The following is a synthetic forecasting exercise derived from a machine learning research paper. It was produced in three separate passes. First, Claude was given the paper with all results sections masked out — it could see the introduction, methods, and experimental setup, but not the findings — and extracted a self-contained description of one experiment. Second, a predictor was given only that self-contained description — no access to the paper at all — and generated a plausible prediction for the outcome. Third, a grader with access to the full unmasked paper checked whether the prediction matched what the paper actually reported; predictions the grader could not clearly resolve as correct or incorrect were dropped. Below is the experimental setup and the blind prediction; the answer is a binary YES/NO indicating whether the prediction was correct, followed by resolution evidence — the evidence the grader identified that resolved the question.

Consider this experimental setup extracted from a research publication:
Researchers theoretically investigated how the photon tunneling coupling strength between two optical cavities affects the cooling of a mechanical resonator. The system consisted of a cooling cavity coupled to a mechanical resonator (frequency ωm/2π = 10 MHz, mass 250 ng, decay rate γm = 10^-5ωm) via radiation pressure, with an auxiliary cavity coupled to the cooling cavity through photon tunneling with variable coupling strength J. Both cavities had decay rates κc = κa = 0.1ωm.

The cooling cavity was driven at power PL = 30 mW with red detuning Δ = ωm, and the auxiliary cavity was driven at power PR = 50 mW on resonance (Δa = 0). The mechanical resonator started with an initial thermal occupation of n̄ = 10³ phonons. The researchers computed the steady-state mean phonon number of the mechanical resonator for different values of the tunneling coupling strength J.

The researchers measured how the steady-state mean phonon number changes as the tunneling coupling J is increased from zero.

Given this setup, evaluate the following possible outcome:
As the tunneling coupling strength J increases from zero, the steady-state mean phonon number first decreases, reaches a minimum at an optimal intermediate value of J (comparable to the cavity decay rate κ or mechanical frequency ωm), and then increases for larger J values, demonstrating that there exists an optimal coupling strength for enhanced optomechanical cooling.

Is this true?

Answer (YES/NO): YES